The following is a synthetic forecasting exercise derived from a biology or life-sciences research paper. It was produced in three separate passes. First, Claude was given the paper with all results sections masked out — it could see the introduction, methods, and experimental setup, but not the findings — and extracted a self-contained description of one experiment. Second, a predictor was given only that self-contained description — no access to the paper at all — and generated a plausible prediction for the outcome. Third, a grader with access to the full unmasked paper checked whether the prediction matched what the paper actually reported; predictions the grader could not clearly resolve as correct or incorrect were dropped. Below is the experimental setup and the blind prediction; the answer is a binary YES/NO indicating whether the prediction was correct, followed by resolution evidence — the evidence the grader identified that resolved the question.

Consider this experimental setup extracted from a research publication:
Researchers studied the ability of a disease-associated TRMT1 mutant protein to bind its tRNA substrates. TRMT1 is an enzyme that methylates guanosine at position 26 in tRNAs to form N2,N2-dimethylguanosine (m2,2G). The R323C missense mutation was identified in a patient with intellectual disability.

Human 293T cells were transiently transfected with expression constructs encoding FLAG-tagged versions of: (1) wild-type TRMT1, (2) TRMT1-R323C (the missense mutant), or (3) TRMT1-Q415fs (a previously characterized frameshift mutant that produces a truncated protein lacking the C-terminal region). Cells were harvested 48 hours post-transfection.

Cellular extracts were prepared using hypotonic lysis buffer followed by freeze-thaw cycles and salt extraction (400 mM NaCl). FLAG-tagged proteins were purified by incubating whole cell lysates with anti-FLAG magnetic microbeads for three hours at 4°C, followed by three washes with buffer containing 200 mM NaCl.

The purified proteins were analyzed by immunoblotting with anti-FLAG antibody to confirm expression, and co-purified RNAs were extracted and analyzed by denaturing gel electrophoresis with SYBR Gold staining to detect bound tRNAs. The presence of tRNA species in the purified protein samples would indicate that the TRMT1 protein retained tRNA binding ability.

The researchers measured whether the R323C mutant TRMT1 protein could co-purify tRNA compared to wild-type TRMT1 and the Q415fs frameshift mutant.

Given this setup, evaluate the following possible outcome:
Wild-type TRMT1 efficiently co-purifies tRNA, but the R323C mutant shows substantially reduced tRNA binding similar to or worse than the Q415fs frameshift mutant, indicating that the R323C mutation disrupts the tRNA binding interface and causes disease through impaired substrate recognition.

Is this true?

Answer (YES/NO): NO